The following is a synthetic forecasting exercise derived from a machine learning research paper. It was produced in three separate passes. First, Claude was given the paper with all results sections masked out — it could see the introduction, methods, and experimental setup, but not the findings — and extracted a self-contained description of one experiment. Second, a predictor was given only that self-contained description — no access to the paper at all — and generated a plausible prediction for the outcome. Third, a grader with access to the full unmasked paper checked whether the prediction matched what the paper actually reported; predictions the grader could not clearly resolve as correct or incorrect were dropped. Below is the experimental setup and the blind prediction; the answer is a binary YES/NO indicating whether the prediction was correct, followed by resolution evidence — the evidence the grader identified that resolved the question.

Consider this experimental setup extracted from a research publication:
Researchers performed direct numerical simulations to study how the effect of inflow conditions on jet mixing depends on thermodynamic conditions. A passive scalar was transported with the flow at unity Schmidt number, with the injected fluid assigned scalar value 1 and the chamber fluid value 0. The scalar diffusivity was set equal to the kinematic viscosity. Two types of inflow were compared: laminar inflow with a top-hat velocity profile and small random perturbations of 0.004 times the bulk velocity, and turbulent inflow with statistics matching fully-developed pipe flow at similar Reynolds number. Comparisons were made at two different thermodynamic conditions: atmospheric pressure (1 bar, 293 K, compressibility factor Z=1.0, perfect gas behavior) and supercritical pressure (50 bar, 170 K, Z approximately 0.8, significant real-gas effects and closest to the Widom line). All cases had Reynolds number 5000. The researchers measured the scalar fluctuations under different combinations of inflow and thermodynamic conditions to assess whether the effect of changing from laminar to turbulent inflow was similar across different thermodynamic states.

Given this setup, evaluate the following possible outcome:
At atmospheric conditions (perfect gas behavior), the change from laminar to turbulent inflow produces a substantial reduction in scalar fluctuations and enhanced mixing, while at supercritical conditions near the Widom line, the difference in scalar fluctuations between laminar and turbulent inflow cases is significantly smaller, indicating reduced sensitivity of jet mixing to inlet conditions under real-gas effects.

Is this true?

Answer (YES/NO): NO